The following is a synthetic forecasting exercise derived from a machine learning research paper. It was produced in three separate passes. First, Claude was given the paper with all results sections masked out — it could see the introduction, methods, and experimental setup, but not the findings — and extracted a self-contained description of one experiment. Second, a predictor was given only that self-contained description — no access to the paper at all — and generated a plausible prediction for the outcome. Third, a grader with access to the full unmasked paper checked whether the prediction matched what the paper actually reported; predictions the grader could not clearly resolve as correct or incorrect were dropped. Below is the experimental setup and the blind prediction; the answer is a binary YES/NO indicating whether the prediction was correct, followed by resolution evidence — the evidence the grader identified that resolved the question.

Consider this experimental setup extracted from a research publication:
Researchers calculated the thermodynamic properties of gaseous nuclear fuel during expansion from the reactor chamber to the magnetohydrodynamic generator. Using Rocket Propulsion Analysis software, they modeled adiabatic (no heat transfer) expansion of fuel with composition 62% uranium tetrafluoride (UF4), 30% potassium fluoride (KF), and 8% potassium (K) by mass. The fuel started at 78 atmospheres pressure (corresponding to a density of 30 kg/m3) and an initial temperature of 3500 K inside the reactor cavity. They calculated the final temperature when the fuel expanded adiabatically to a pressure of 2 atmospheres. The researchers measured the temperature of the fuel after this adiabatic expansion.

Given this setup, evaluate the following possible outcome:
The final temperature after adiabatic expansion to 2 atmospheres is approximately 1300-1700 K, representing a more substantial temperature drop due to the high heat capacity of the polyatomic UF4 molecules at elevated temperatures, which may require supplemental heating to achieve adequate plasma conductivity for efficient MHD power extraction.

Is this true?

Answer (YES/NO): NO